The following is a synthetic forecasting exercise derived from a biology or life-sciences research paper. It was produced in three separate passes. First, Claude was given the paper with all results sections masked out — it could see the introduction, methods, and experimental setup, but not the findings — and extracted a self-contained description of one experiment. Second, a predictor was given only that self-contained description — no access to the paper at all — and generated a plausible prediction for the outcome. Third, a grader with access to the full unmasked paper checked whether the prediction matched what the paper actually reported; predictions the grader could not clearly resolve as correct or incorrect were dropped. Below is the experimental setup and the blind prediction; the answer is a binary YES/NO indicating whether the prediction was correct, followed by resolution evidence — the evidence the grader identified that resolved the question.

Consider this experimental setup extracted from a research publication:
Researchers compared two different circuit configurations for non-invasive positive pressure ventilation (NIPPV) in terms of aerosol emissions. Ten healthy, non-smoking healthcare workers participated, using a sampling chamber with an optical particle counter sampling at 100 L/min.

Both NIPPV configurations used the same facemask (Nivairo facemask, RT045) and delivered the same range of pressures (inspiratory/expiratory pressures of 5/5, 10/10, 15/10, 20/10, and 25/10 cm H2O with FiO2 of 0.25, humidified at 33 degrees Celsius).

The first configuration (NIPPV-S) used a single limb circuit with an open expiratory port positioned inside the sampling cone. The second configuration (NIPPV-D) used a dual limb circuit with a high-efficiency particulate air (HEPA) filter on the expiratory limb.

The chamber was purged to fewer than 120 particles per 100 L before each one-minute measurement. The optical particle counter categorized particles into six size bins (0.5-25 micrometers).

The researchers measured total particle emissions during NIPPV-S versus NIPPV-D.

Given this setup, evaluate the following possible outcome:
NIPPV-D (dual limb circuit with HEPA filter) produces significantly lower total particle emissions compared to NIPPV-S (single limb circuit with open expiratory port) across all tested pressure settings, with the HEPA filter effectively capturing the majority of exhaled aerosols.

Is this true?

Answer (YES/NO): NO